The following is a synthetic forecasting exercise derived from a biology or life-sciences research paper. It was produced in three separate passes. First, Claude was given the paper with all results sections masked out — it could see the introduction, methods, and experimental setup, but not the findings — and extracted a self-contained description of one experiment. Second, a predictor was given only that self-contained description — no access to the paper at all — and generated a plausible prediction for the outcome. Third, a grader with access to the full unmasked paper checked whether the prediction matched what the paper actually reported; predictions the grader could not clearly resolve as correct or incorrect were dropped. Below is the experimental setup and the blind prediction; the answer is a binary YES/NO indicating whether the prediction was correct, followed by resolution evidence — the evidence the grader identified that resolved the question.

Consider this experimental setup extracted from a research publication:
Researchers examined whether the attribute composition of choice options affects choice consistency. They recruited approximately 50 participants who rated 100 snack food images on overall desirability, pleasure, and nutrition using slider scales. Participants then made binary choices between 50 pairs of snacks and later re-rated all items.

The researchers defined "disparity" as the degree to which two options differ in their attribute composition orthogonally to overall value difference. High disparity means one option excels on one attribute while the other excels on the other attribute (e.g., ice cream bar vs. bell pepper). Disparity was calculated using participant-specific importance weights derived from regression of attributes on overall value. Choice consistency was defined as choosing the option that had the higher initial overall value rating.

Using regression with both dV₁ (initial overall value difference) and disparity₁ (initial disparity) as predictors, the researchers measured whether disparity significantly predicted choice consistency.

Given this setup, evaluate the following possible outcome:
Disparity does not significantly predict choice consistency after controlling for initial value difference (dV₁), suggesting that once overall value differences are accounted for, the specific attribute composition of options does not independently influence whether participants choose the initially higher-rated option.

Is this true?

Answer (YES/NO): NO